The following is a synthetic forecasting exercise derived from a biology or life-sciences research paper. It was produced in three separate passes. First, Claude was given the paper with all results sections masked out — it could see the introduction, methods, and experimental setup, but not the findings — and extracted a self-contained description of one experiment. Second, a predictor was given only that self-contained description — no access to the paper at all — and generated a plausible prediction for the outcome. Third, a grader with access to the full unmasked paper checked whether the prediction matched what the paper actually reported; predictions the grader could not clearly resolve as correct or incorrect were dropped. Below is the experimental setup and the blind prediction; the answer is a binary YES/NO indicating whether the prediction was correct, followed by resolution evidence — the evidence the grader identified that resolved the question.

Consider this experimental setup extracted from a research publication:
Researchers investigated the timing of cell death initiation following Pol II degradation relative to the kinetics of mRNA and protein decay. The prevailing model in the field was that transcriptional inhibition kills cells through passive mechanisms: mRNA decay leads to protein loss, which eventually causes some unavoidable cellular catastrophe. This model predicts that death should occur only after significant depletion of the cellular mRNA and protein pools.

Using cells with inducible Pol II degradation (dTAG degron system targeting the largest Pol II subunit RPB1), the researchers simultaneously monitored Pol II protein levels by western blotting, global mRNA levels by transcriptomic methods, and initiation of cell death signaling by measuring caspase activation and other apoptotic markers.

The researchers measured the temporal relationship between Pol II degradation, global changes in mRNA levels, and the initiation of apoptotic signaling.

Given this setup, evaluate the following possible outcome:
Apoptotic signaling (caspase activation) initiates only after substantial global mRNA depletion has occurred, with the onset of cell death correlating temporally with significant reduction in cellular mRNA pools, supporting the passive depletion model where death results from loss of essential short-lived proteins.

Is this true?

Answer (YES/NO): NO